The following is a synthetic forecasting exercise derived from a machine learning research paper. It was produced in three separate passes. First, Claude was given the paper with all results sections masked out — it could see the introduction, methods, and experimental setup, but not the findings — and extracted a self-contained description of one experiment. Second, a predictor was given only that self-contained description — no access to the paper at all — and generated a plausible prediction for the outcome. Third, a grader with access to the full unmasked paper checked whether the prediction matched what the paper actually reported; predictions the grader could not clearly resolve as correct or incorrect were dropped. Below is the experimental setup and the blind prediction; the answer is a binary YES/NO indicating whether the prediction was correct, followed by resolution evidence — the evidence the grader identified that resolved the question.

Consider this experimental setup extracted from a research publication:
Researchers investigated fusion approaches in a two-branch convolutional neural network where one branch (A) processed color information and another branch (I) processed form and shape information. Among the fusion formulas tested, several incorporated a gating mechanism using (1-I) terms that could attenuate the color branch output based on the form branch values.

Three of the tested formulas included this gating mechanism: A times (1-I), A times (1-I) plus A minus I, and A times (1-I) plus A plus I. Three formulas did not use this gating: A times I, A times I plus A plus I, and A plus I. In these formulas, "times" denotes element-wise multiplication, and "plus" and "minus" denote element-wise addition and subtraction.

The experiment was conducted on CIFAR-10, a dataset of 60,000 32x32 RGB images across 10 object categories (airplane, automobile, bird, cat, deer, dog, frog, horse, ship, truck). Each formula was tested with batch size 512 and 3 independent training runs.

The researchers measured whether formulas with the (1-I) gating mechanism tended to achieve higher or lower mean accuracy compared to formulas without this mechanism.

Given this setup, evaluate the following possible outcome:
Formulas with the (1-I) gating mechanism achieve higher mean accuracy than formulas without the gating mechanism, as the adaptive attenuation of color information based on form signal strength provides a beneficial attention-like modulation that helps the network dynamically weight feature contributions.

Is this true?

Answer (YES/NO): NO